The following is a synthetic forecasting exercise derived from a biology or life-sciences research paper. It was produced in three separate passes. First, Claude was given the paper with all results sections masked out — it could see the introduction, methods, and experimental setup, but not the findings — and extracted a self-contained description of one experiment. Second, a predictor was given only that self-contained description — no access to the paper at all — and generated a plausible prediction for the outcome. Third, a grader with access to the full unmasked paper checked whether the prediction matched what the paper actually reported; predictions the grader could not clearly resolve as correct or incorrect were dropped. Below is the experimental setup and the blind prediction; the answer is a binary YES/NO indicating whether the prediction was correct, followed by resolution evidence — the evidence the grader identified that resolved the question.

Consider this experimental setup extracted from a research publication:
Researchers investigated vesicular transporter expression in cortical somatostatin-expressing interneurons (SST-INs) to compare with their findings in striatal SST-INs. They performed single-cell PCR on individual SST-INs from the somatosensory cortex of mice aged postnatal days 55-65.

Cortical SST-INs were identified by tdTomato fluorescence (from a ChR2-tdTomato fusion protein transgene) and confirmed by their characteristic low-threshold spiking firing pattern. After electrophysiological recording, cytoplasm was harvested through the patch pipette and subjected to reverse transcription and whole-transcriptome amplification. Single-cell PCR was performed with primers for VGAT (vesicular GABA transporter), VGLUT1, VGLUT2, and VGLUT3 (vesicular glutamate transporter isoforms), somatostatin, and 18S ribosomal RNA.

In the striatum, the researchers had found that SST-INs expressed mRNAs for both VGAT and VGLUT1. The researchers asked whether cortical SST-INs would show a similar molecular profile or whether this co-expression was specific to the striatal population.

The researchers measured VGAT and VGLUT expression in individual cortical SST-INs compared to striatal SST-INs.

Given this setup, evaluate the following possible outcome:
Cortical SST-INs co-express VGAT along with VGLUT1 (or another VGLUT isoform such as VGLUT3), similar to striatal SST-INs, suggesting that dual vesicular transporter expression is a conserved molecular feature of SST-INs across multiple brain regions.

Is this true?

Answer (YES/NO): NO